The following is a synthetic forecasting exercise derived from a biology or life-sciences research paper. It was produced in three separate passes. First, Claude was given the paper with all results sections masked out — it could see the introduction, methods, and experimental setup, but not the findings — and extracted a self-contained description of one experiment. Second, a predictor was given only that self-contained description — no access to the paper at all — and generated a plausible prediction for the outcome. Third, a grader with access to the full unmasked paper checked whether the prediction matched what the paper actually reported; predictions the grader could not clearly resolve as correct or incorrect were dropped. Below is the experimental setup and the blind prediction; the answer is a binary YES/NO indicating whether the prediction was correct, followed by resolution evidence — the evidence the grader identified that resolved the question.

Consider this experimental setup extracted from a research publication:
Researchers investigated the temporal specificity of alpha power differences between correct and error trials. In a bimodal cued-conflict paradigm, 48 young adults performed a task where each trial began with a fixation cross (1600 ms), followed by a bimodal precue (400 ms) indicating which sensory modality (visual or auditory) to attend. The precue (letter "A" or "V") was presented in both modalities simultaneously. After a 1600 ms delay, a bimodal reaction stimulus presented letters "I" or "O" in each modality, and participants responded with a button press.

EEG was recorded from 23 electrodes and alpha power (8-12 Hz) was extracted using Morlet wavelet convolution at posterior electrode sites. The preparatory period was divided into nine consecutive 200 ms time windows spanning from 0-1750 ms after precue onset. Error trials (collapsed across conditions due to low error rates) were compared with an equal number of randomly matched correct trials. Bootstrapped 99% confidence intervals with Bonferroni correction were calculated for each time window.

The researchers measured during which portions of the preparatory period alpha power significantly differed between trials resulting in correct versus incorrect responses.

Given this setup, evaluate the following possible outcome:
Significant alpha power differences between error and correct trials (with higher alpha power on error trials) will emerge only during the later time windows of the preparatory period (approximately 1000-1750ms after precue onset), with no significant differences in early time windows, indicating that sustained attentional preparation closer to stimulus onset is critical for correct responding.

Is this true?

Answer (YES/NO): YES